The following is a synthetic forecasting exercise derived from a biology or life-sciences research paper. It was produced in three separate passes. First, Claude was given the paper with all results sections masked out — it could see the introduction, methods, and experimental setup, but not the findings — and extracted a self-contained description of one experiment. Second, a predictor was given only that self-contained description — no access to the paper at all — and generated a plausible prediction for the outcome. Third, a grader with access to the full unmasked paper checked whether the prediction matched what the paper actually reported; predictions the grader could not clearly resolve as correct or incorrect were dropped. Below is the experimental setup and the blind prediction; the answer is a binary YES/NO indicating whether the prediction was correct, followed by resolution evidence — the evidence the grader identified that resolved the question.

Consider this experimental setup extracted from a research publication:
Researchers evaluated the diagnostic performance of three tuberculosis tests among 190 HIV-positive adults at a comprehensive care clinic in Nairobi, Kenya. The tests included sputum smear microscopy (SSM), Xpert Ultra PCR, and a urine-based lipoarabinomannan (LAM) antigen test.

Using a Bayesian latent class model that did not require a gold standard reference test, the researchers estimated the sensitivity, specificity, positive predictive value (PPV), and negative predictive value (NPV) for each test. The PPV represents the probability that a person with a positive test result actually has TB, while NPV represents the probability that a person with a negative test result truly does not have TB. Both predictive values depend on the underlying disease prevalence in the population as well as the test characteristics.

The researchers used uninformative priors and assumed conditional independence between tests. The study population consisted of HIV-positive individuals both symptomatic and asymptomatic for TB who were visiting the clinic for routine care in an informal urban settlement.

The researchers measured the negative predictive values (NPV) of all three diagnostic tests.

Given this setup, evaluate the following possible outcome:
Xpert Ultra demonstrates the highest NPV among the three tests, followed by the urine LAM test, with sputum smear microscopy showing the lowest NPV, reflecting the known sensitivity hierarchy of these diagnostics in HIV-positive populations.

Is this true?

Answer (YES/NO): NO